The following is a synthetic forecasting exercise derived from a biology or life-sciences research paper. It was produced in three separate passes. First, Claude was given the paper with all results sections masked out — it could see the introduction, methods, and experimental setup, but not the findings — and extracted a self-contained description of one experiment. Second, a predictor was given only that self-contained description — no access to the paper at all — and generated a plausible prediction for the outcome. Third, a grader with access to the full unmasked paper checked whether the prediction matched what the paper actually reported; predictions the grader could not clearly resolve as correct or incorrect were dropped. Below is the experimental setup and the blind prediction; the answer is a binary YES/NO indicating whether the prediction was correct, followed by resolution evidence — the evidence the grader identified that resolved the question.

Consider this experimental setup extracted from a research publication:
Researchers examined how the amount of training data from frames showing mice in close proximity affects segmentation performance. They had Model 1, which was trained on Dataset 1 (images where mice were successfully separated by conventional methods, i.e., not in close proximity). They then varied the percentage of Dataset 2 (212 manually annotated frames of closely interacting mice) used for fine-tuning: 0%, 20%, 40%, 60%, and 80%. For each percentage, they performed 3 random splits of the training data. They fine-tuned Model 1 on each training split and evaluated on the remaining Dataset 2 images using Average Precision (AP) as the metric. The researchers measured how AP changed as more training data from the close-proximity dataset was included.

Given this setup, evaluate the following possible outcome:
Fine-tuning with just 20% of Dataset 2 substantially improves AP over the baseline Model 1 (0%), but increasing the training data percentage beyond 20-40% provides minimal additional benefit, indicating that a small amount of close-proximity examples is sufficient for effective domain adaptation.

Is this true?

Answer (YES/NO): YES